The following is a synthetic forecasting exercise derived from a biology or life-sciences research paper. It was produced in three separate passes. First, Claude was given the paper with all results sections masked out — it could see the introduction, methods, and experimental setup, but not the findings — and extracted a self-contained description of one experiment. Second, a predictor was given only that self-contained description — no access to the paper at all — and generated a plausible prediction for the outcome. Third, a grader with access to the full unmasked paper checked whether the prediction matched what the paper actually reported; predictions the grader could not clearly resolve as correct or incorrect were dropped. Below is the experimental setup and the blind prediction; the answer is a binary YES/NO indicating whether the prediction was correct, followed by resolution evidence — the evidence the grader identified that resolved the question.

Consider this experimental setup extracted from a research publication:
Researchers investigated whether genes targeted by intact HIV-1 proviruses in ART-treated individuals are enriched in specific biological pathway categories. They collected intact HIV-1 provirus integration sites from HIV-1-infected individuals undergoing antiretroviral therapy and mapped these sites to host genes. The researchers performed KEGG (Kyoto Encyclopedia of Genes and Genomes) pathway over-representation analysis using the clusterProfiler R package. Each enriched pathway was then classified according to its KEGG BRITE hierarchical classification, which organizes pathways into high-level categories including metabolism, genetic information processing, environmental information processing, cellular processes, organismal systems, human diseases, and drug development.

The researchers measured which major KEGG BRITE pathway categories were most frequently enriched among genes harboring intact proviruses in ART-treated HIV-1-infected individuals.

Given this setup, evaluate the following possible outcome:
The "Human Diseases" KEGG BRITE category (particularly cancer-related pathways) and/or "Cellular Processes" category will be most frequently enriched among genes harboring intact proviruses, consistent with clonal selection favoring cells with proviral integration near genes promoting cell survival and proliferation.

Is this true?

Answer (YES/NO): NO